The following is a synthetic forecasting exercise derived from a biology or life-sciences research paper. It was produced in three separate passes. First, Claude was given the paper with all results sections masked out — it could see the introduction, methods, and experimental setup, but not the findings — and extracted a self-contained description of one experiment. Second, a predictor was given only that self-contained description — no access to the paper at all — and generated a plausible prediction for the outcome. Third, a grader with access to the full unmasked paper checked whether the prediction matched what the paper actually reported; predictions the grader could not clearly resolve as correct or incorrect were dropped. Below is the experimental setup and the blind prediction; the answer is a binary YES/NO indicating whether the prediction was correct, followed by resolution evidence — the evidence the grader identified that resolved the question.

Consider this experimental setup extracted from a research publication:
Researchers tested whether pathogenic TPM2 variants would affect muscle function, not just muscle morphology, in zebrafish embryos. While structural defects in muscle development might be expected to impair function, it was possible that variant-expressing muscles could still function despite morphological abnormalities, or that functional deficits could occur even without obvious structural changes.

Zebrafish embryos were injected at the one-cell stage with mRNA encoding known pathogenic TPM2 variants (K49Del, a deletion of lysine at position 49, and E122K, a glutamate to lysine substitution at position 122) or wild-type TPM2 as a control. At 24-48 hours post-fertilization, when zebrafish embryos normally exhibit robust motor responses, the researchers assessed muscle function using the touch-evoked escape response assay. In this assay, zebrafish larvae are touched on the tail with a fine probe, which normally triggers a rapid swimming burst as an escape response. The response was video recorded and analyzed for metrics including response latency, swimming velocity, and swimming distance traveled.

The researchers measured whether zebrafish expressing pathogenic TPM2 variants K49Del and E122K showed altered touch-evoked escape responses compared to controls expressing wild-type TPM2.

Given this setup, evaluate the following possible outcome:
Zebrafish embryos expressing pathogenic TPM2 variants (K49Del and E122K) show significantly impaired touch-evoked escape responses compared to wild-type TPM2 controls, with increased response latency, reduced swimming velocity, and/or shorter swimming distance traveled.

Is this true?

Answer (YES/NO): NO